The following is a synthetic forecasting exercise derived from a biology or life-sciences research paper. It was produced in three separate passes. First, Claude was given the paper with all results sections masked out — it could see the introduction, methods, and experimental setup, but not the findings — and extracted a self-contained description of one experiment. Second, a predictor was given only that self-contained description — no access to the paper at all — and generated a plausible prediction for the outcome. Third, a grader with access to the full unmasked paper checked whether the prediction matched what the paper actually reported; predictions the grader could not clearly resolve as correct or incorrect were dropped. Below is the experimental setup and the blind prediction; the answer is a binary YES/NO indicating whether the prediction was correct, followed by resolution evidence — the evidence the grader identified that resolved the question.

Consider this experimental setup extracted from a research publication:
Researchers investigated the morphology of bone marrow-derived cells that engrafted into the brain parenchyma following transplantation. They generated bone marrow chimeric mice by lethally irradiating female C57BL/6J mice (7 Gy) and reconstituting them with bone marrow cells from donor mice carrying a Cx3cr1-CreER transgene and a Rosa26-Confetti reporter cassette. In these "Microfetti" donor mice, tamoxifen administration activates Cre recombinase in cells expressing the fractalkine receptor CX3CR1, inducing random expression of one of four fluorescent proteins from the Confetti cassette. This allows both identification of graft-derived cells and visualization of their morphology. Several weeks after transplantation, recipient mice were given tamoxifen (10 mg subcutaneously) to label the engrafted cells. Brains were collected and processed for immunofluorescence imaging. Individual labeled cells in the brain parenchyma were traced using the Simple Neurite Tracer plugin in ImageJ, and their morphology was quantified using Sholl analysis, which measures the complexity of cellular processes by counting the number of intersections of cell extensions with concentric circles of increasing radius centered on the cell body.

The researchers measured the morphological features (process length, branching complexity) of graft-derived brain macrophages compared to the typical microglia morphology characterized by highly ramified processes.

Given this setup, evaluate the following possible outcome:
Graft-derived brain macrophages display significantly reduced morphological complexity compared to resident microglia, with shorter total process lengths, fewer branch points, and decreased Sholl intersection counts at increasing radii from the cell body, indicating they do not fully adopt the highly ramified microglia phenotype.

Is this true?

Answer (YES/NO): NO